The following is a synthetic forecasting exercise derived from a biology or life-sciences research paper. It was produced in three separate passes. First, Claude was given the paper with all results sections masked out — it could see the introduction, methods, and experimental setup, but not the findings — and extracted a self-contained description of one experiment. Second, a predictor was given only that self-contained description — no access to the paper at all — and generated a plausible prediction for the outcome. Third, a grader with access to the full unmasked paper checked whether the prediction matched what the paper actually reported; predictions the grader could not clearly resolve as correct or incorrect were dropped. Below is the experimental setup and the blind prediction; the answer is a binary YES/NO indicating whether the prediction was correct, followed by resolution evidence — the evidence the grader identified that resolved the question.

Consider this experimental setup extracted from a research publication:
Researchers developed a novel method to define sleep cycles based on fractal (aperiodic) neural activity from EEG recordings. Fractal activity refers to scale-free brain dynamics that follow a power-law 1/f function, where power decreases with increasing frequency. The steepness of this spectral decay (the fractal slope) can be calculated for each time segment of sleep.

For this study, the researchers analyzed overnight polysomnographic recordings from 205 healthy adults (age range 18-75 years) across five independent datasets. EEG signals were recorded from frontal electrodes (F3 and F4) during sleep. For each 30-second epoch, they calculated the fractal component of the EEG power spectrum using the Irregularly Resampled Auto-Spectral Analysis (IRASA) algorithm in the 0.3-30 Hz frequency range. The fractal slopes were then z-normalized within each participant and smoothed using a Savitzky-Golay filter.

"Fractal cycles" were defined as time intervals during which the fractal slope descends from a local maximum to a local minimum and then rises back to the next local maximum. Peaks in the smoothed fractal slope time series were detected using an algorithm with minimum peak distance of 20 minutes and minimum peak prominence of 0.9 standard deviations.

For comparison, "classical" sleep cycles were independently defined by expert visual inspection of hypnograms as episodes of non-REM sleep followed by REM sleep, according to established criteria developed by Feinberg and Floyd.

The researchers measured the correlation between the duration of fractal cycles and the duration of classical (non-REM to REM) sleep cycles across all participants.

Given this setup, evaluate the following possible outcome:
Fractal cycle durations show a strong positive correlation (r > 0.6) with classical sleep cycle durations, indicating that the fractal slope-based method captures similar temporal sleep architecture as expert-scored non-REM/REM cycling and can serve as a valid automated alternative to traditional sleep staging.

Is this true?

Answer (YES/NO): NO